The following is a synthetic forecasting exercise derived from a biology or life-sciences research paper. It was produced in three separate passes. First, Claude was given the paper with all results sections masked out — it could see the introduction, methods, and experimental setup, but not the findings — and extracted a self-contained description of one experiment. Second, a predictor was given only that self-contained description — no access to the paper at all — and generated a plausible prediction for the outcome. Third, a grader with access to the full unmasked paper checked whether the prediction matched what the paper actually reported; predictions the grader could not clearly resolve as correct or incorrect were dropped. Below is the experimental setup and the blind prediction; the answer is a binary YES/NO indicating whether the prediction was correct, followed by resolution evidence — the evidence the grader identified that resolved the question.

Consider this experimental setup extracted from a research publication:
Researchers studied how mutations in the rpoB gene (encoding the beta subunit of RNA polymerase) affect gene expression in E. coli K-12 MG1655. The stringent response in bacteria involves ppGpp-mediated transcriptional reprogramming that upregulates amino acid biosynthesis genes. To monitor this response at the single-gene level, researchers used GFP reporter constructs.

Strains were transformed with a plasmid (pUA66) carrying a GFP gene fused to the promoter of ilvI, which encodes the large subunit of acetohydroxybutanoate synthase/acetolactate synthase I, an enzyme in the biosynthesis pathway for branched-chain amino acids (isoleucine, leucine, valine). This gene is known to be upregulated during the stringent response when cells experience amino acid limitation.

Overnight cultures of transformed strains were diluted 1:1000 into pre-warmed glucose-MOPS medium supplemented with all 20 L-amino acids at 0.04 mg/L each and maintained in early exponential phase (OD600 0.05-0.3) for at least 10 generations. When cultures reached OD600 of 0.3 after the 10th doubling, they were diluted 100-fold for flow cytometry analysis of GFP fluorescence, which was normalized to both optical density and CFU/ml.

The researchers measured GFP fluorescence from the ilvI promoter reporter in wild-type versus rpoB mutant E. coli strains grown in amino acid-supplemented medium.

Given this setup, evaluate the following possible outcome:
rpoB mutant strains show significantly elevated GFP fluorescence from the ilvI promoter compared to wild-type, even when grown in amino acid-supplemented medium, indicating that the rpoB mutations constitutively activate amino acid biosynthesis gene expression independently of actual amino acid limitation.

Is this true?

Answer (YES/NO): YES